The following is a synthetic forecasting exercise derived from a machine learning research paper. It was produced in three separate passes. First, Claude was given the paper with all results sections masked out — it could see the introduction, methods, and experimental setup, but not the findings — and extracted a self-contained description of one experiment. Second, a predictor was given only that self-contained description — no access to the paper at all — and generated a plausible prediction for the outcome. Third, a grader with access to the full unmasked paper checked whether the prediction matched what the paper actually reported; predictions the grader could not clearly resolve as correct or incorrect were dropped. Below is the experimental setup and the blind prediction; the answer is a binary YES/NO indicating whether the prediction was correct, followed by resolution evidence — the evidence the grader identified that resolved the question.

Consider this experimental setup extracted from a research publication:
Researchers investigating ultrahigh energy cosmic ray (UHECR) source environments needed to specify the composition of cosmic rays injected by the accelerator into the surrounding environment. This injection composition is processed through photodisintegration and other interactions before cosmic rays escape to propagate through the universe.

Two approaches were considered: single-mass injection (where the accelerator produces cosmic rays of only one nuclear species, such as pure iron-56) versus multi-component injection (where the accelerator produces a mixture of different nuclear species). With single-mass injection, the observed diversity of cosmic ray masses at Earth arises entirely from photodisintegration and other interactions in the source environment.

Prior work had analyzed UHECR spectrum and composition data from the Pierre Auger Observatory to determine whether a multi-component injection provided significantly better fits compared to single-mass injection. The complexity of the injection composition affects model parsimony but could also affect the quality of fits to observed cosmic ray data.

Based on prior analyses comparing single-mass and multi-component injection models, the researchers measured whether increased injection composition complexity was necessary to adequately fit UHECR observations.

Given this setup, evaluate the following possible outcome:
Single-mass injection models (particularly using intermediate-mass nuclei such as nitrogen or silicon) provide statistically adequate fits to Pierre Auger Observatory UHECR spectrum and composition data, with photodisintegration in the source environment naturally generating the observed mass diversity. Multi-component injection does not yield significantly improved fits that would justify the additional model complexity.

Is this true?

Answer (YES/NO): YES